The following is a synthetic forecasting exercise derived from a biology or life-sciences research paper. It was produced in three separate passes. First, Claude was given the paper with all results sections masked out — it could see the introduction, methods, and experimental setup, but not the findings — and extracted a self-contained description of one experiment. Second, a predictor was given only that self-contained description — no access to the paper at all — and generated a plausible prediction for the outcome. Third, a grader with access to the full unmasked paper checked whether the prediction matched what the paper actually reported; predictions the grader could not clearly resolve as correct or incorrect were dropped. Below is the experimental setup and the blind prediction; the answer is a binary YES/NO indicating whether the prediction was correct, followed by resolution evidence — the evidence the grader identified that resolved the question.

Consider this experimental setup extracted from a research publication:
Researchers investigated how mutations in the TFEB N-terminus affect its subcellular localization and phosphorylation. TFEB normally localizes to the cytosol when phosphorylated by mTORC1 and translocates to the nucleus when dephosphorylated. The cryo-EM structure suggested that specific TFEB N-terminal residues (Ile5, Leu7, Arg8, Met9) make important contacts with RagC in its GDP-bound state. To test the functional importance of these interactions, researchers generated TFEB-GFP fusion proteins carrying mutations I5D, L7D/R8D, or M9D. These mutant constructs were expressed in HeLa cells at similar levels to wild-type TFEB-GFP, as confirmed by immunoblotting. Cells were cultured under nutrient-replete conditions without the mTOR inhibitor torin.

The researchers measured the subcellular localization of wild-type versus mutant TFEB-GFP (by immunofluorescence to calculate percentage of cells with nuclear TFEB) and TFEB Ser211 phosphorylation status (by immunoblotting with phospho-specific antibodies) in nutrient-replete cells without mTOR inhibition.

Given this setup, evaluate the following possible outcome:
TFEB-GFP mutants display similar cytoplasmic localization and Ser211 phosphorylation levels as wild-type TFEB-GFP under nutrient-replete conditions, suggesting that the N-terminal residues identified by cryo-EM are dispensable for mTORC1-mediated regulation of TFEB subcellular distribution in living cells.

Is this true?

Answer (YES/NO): NO